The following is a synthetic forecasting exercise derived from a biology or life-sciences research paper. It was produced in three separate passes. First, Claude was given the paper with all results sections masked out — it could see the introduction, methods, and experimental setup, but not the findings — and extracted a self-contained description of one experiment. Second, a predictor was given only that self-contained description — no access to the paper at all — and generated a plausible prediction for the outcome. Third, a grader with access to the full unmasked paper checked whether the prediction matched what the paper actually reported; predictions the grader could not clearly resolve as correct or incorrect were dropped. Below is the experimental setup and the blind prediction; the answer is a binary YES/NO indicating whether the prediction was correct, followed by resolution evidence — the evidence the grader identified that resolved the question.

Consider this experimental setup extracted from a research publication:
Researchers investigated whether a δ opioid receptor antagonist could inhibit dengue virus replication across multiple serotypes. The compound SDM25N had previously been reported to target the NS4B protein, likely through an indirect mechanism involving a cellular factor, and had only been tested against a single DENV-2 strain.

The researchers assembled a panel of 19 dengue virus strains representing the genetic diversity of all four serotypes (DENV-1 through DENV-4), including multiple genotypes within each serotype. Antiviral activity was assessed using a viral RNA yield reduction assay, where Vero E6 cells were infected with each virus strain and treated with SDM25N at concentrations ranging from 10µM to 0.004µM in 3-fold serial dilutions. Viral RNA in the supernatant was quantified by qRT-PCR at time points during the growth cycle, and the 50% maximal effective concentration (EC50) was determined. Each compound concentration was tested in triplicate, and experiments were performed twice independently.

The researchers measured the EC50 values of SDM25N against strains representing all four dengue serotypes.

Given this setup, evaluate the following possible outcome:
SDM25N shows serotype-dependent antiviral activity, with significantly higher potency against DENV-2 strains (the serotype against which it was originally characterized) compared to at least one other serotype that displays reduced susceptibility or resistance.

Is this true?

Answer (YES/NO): YES